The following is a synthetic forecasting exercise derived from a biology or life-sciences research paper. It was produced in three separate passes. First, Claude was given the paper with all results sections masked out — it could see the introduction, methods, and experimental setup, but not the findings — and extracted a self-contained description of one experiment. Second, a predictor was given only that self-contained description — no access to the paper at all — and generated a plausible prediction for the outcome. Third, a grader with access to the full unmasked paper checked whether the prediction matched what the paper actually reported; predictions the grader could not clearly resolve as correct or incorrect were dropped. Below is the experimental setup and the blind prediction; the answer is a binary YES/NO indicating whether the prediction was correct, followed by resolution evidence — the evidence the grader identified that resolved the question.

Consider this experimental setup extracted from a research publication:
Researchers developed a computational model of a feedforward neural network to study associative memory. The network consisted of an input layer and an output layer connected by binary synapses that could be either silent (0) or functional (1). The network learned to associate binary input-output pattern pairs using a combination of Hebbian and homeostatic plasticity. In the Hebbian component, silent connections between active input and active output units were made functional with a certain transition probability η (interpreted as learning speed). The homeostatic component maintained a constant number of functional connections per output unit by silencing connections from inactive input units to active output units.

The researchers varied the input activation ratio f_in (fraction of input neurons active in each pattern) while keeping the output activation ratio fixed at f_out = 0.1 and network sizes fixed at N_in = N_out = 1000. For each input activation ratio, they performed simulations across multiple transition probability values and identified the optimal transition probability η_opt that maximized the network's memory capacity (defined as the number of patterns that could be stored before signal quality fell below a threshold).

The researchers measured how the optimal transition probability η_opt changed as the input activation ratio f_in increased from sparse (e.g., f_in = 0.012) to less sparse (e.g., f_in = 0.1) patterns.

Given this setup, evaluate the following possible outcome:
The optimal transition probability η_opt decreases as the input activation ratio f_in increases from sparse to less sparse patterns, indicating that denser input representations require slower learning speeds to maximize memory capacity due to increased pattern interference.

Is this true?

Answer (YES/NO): YES